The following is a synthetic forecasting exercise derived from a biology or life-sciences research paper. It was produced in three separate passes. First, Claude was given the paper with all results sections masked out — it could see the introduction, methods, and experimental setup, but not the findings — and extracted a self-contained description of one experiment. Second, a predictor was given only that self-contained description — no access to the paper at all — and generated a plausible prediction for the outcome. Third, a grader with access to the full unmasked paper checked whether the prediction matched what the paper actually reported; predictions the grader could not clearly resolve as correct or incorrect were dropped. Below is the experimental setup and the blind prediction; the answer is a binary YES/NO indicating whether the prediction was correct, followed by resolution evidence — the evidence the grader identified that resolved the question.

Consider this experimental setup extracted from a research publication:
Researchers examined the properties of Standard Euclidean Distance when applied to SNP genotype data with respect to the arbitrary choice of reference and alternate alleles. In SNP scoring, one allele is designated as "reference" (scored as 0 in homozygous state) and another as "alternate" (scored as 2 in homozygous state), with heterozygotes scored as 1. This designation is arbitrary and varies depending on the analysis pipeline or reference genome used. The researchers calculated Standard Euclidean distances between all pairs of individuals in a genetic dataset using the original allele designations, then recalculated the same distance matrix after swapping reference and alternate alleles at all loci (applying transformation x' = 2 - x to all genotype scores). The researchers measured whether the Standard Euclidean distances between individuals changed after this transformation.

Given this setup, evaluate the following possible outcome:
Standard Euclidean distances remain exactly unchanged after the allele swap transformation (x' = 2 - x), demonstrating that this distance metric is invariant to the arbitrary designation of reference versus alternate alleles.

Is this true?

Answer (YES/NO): YES